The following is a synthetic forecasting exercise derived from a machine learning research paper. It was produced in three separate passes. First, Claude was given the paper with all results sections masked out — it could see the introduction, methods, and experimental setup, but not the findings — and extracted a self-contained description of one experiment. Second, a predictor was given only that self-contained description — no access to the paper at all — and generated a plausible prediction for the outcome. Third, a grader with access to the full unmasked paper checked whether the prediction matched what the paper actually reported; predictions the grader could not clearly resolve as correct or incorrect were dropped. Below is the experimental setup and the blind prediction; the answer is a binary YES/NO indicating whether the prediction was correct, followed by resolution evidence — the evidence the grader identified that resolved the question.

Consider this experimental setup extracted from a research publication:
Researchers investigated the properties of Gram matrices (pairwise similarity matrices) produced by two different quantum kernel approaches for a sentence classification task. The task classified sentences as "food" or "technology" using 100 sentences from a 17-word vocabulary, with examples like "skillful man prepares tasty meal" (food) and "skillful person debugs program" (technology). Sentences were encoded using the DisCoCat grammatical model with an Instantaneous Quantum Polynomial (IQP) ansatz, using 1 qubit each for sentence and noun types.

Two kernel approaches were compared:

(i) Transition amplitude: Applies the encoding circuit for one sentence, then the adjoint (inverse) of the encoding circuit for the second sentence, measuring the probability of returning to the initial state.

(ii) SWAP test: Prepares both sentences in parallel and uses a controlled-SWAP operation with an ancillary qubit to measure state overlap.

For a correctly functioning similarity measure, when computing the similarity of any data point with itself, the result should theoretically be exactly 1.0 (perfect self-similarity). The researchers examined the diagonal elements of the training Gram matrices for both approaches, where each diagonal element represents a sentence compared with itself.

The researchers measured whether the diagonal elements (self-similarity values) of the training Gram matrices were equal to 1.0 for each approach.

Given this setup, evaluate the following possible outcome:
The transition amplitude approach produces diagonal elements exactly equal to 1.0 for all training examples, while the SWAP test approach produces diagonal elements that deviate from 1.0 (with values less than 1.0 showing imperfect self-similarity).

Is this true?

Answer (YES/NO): NO